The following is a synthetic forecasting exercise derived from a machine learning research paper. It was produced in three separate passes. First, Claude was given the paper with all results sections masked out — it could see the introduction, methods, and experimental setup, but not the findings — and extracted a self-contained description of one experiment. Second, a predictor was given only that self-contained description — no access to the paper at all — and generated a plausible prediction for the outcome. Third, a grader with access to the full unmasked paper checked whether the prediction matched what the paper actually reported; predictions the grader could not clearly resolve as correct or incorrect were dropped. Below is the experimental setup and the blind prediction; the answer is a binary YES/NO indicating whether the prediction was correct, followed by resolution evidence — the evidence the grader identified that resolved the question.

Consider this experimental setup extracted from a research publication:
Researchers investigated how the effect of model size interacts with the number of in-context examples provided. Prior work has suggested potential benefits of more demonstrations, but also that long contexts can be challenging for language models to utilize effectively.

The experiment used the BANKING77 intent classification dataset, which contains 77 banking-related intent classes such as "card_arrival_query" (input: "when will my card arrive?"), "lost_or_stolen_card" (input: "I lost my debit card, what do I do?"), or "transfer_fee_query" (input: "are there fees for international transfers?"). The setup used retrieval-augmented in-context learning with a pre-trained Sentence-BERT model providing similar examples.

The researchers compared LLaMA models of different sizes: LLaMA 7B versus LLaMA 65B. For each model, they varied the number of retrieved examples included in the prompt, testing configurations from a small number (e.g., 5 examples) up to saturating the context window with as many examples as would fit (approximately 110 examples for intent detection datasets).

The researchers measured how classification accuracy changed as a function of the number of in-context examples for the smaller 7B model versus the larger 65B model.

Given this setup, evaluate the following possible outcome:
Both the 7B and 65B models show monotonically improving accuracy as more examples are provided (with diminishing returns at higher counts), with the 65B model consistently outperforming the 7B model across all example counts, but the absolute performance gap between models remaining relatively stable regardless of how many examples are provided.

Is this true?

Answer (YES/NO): NO